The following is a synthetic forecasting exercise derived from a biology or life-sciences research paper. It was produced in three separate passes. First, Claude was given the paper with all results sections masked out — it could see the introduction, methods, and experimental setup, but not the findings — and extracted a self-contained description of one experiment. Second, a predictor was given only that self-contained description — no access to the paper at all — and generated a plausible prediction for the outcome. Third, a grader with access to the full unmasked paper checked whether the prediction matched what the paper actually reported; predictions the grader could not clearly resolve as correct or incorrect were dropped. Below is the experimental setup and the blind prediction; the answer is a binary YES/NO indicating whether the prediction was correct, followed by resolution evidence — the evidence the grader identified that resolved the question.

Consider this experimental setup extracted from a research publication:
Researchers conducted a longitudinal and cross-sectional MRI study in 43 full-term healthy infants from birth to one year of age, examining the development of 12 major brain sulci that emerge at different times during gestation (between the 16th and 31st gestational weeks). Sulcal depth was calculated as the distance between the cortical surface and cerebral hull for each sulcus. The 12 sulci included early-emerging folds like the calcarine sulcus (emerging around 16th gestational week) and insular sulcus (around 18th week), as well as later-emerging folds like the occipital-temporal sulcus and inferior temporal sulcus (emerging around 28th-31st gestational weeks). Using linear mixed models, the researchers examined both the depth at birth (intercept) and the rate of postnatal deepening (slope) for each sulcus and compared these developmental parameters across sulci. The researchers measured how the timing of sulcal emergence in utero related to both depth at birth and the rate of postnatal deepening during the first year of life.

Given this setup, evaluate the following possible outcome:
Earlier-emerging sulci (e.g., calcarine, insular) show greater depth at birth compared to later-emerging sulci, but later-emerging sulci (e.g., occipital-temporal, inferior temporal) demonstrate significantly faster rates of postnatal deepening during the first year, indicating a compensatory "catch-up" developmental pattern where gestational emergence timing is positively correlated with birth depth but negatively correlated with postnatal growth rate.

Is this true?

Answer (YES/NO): YES